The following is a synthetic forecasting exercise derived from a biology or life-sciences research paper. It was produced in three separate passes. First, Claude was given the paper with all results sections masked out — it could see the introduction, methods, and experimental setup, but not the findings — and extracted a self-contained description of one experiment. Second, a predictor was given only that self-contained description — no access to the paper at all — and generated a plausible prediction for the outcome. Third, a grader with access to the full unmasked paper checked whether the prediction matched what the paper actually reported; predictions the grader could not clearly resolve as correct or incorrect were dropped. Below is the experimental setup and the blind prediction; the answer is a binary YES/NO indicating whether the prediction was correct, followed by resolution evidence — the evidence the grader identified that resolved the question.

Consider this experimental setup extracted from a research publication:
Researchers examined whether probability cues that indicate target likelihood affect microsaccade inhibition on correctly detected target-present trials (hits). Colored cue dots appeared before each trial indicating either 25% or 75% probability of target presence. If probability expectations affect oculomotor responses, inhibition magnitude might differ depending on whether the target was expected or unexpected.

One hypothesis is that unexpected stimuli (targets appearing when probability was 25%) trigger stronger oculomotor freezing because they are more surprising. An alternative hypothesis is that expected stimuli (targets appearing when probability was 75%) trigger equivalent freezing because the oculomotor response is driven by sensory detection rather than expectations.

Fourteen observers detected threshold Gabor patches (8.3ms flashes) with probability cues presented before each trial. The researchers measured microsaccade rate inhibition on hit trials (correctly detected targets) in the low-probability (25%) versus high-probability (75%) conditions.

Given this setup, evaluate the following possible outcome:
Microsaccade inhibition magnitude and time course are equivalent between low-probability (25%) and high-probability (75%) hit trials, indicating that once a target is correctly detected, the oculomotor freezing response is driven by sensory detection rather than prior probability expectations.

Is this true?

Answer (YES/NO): NO